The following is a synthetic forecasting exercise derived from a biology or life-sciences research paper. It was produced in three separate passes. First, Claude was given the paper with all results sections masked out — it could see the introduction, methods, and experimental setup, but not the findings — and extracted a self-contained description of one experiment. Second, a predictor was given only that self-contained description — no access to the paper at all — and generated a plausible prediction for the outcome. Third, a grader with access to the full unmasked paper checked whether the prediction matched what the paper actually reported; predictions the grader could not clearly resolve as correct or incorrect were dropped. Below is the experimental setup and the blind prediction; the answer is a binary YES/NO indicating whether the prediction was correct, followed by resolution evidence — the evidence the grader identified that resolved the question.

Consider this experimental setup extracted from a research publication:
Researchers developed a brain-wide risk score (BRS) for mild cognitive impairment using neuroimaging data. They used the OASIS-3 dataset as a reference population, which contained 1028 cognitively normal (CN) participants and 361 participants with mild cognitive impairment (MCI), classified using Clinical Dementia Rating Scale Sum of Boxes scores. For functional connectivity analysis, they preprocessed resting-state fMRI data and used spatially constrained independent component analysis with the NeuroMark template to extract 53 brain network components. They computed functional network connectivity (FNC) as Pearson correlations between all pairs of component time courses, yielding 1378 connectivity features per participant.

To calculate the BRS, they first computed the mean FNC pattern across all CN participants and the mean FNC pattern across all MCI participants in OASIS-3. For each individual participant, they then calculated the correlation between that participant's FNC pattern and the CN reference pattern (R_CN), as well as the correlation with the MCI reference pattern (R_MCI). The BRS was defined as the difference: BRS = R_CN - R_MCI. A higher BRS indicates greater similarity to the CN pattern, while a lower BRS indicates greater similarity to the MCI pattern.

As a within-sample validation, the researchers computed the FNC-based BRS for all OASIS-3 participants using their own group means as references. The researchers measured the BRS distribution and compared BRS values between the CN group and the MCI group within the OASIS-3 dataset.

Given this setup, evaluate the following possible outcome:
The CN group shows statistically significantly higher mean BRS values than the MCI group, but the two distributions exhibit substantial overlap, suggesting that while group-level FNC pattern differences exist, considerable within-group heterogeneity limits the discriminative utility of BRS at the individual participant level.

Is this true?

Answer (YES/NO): NO